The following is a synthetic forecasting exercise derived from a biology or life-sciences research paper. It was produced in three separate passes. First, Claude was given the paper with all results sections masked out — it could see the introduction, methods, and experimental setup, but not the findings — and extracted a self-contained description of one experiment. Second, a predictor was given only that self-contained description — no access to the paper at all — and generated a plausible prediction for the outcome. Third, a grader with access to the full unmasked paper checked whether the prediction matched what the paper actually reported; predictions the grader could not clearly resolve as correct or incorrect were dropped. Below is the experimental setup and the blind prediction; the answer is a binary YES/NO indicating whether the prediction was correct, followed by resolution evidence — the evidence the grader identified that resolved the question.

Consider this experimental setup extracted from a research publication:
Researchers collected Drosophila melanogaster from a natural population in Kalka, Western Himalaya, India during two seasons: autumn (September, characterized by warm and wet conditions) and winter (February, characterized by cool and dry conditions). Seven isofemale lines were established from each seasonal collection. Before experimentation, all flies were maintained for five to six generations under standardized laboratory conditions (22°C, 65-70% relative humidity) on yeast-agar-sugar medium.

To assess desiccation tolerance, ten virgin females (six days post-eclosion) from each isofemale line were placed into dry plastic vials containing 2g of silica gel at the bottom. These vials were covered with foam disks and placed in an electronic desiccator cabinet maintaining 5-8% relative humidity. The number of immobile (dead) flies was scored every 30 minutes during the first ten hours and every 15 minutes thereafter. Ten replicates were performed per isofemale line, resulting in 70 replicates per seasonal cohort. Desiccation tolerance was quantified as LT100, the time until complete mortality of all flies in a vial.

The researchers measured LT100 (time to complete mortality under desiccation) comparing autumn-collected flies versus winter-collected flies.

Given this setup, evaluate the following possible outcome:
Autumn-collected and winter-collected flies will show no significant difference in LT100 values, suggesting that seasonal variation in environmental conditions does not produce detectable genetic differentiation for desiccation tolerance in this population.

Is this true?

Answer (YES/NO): NO